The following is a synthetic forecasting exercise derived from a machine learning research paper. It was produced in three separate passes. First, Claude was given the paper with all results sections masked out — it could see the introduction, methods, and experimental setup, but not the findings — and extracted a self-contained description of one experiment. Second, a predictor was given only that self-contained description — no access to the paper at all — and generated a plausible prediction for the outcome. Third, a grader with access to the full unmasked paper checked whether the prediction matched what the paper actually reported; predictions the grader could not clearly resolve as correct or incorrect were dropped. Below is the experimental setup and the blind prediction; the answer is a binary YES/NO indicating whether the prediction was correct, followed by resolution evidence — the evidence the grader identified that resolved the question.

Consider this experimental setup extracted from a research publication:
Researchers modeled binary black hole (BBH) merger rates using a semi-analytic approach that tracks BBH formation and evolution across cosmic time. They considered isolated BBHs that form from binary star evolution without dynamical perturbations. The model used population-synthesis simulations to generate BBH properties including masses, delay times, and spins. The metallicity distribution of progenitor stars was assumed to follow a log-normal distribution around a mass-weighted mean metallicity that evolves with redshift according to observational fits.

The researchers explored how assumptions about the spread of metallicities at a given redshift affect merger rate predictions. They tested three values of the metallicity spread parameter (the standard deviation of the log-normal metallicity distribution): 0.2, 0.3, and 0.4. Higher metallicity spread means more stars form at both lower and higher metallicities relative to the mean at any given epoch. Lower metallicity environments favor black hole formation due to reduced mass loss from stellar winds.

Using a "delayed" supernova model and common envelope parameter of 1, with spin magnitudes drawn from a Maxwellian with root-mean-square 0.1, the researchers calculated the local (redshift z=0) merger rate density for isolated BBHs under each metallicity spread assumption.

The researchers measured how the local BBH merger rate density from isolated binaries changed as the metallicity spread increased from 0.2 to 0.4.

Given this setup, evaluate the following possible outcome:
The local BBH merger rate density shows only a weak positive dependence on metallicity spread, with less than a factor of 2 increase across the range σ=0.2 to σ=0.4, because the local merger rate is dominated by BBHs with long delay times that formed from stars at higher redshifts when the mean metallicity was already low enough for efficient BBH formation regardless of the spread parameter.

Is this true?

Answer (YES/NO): NO